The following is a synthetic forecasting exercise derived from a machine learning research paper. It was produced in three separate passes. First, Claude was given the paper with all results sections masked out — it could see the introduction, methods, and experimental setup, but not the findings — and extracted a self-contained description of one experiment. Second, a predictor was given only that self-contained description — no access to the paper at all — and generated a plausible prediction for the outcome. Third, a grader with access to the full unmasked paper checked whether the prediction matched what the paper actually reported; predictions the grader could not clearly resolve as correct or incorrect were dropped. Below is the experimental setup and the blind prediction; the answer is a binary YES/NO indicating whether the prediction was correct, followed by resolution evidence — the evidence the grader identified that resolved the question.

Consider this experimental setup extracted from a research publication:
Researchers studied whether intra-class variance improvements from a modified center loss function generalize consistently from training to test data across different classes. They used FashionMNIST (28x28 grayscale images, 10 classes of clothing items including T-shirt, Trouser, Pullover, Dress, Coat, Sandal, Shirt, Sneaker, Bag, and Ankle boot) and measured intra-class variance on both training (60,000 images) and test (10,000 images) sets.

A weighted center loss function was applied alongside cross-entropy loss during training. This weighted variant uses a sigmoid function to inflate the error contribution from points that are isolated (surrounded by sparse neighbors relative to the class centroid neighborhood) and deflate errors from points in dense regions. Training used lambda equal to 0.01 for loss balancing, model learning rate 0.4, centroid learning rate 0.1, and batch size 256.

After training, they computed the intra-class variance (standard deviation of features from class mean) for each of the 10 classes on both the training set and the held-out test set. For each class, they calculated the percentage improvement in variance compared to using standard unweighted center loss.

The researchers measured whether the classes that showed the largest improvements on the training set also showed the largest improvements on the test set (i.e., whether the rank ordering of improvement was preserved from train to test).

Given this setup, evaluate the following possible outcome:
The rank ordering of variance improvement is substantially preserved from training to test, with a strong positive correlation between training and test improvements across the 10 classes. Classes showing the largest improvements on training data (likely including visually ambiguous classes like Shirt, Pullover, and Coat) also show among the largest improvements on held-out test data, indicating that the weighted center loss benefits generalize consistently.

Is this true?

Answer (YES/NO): NO